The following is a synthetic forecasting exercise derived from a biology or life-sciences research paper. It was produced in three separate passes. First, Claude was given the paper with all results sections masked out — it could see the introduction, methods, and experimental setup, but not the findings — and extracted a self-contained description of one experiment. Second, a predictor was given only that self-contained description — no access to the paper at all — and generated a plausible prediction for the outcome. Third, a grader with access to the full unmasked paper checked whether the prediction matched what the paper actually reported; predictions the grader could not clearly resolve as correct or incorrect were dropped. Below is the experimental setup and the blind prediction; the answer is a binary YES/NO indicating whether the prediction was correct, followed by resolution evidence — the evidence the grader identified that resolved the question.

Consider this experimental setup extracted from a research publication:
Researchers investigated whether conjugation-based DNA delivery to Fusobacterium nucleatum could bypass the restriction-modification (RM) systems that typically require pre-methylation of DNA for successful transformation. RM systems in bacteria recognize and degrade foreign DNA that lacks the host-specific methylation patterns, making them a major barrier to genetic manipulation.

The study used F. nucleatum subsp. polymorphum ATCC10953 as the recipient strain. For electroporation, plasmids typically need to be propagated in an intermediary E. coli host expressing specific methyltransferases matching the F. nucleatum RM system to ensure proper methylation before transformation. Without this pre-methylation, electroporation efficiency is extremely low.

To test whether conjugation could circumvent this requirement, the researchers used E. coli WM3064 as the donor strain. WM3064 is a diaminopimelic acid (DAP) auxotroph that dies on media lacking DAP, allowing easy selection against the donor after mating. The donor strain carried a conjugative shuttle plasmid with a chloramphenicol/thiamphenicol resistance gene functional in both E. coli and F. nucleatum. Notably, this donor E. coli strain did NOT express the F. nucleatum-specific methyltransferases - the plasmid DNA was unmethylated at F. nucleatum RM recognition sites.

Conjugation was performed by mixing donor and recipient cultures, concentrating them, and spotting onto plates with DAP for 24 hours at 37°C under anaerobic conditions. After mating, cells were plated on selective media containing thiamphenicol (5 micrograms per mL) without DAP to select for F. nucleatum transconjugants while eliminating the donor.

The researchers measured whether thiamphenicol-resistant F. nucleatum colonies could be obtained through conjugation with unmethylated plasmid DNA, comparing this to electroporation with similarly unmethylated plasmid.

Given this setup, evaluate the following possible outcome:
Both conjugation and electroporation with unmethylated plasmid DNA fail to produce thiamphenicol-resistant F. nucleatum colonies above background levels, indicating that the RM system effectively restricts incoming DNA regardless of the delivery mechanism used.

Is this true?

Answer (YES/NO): NO